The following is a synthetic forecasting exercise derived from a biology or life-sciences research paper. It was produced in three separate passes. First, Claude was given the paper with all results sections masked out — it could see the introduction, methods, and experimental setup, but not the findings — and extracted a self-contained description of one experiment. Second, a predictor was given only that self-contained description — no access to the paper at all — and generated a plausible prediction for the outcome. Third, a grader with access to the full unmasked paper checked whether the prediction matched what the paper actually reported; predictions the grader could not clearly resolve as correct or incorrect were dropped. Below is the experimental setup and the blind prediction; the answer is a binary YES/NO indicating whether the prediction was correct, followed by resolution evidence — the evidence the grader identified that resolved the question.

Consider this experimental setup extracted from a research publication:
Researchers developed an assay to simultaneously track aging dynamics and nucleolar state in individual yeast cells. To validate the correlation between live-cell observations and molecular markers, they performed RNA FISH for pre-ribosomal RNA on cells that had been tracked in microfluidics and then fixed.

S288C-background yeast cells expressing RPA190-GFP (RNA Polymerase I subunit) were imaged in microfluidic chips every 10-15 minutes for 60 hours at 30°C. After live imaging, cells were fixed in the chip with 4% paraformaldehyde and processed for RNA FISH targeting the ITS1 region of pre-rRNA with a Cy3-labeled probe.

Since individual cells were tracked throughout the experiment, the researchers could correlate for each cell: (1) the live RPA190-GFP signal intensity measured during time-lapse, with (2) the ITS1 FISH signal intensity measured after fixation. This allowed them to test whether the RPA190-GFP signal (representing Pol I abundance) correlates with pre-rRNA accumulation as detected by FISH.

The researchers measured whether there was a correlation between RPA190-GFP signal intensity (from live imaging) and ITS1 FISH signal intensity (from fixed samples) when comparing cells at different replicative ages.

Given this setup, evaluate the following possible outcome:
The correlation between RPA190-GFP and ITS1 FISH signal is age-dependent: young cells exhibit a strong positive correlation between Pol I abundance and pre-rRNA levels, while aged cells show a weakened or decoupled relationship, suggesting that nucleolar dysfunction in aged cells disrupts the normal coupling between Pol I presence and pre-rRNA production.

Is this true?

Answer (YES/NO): YES